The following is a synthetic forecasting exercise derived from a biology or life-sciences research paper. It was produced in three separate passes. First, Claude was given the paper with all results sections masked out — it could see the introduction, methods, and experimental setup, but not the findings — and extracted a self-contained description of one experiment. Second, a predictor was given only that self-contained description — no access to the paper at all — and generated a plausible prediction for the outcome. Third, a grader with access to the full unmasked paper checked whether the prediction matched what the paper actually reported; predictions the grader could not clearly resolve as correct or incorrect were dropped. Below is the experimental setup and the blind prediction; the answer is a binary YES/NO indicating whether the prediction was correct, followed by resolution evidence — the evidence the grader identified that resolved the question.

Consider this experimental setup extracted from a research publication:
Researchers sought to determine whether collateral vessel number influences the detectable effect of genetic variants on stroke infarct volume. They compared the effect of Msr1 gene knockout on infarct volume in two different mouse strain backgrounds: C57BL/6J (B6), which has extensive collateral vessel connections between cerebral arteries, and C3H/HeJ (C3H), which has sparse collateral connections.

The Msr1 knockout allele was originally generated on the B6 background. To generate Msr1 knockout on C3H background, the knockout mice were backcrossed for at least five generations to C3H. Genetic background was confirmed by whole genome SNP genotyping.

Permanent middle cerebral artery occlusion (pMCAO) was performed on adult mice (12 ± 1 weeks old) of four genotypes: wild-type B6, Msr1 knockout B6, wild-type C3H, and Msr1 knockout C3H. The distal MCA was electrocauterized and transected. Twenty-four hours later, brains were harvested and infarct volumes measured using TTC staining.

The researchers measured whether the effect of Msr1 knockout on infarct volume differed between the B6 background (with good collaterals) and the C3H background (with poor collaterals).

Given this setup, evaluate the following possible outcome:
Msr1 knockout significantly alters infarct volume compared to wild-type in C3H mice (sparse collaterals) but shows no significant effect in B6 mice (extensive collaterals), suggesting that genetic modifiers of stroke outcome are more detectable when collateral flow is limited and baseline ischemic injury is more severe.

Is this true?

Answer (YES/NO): YES